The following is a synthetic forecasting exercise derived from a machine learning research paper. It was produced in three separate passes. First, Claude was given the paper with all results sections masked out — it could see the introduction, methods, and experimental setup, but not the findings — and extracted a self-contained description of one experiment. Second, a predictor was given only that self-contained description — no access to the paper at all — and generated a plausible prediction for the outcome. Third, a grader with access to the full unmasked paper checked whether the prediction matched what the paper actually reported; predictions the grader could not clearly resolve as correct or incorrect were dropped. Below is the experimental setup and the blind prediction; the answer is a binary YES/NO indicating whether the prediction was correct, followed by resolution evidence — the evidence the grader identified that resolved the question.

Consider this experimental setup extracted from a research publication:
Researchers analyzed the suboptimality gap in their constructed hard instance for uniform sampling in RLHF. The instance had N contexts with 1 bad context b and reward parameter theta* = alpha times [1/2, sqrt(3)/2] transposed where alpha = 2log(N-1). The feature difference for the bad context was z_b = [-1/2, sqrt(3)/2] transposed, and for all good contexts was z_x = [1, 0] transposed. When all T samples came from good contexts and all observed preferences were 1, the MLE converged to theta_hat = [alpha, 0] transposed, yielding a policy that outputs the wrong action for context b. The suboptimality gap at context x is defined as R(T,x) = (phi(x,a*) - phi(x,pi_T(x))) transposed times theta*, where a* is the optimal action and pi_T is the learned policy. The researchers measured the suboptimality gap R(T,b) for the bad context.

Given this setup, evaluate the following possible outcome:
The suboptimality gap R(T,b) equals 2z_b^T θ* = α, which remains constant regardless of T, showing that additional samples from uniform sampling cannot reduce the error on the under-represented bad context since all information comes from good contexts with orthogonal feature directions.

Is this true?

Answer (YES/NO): NO